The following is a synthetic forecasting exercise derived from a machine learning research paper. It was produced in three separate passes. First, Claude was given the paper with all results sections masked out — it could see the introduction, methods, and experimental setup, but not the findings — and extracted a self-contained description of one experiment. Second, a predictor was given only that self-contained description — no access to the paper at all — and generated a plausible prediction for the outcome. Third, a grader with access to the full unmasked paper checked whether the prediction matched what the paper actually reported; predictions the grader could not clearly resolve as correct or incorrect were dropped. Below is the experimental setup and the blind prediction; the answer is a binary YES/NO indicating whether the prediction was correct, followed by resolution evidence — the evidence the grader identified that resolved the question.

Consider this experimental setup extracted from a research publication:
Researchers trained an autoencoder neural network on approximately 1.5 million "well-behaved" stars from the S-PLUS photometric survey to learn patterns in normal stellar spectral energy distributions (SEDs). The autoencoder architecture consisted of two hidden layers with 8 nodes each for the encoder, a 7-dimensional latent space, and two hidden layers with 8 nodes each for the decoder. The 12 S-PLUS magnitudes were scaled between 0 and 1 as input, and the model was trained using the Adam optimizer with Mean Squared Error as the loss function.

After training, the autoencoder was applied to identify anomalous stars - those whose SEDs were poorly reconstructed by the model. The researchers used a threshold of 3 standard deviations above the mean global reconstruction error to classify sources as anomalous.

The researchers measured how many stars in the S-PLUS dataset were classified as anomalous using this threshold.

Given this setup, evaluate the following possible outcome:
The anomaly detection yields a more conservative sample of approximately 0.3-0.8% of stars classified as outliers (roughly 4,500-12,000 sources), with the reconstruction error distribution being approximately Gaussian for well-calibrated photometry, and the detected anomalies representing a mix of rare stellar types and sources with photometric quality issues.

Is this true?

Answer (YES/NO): NO